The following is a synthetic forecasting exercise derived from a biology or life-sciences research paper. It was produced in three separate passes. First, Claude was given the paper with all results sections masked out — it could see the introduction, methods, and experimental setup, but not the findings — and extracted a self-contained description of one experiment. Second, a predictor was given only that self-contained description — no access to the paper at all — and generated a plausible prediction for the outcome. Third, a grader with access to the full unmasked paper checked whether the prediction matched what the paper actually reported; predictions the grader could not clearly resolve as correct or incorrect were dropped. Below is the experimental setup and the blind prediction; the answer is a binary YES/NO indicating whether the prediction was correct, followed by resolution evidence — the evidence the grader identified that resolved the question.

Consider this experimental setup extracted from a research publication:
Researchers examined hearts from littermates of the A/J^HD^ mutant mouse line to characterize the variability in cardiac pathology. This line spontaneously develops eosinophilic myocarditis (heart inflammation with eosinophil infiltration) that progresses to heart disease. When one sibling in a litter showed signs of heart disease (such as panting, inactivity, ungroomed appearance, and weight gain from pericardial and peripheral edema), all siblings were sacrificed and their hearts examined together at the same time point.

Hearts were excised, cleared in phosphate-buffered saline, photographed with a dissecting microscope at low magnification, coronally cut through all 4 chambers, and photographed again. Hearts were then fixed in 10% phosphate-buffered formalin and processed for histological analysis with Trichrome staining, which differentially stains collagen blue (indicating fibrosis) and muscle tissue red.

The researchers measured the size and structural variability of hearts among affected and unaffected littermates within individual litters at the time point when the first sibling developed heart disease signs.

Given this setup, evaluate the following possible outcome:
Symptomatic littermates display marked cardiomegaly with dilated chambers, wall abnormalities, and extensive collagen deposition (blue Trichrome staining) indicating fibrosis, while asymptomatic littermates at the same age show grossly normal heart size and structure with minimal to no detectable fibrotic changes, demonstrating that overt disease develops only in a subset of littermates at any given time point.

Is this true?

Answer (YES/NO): YES